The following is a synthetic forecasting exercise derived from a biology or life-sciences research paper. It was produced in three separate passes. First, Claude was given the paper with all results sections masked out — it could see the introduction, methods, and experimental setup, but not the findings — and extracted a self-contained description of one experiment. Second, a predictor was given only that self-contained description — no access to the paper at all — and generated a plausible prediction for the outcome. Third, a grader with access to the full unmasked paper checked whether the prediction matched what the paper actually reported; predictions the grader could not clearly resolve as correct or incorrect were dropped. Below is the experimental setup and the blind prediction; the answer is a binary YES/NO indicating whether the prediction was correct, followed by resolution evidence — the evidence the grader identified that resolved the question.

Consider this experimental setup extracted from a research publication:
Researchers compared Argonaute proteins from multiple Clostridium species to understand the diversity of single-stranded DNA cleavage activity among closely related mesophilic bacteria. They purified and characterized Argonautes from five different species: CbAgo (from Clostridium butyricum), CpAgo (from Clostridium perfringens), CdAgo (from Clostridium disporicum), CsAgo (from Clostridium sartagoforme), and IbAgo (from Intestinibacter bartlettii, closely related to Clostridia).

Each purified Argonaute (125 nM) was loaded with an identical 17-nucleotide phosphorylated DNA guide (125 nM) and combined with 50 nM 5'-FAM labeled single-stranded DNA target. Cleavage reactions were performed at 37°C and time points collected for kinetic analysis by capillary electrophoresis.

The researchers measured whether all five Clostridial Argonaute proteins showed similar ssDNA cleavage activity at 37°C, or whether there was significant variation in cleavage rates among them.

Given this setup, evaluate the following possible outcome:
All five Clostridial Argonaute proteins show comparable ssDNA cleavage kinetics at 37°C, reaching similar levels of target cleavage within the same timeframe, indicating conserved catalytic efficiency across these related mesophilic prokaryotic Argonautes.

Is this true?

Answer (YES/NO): NO